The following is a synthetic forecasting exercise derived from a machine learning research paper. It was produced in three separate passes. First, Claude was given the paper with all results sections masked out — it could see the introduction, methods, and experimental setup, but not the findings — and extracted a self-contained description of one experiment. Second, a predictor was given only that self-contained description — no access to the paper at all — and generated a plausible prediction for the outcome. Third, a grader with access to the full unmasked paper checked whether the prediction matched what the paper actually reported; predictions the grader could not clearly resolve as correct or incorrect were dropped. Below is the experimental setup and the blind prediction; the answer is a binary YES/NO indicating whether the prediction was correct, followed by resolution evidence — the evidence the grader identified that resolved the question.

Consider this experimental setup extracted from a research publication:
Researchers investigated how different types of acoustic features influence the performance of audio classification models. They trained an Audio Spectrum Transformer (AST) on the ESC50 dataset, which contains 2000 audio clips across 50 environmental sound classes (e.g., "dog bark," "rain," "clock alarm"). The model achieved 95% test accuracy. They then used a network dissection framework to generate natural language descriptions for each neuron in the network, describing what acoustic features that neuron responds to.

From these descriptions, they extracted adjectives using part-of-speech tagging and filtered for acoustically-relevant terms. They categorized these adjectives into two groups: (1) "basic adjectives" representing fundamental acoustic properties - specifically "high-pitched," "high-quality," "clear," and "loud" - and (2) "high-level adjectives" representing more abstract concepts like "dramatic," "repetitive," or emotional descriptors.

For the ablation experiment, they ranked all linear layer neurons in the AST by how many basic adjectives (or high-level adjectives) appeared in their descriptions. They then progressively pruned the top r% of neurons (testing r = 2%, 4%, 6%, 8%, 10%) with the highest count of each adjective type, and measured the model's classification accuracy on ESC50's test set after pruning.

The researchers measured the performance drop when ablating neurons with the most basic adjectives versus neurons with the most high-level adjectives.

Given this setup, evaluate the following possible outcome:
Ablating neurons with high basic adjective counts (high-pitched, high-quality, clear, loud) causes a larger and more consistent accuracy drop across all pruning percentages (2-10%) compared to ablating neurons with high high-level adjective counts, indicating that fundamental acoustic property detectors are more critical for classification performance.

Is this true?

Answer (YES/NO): YES